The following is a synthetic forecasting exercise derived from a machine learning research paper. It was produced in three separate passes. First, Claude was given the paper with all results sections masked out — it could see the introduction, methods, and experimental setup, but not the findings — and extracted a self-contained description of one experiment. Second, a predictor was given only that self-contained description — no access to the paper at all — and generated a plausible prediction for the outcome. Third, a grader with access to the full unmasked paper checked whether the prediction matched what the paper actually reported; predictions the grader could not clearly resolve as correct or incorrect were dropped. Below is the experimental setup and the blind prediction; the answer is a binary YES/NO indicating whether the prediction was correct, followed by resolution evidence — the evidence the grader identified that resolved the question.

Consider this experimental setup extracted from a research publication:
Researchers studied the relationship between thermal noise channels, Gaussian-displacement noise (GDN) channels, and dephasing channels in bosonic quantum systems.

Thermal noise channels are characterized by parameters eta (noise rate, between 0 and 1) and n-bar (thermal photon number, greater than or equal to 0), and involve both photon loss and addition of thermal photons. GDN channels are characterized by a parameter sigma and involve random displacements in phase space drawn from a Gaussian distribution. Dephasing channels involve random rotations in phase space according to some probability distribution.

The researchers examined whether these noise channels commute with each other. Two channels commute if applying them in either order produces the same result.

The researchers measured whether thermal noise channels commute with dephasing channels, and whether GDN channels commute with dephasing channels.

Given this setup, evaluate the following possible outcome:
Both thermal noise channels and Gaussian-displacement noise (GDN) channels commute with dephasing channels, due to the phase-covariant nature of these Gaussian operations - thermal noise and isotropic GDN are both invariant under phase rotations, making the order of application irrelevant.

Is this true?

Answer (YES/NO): YES